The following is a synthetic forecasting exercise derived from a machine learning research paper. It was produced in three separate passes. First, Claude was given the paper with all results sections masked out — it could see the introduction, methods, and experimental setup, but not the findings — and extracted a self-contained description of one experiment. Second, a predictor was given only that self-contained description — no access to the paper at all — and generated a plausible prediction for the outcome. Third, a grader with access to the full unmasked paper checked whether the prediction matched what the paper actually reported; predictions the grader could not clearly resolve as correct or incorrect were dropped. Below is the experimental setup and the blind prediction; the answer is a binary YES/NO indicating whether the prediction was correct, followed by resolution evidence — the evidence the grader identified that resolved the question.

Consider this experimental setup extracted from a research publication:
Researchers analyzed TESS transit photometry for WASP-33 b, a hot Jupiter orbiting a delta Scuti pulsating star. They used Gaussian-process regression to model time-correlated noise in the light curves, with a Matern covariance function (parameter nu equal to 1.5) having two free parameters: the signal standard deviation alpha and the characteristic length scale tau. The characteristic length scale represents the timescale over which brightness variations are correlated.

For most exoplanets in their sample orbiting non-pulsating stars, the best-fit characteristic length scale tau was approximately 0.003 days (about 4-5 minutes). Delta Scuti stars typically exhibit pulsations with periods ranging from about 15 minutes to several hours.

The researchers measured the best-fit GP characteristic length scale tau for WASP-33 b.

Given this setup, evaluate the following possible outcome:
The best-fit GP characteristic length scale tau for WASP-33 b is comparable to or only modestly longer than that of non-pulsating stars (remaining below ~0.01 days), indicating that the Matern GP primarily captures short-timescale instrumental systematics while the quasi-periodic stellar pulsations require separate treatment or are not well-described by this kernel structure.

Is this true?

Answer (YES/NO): NO